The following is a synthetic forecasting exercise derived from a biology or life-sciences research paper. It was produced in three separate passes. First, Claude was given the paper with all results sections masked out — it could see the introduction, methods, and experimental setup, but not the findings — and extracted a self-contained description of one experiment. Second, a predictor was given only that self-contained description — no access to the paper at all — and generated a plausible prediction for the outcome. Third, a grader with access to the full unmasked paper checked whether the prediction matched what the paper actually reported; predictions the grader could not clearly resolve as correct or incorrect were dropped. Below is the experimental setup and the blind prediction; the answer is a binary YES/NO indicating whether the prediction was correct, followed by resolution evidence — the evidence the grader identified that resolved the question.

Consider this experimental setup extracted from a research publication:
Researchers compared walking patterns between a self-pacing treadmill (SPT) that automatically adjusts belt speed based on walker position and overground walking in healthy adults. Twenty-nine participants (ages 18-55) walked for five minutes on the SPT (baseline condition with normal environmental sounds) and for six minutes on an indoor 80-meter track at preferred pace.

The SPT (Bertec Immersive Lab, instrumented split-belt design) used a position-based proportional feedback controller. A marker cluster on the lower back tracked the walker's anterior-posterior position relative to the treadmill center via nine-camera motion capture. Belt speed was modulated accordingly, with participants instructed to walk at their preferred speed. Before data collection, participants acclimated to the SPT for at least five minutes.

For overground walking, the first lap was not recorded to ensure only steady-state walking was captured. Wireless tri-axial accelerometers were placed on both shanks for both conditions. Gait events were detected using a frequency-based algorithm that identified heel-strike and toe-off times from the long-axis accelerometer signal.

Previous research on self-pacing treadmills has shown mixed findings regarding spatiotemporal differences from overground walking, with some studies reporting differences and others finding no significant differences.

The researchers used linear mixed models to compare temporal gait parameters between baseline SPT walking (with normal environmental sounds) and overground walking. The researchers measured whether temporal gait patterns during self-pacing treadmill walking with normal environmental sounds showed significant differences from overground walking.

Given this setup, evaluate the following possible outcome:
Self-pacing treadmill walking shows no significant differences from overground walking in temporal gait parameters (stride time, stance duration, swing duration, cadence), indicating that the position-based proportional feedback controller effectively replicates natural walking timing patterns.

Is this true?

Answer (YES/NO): NO